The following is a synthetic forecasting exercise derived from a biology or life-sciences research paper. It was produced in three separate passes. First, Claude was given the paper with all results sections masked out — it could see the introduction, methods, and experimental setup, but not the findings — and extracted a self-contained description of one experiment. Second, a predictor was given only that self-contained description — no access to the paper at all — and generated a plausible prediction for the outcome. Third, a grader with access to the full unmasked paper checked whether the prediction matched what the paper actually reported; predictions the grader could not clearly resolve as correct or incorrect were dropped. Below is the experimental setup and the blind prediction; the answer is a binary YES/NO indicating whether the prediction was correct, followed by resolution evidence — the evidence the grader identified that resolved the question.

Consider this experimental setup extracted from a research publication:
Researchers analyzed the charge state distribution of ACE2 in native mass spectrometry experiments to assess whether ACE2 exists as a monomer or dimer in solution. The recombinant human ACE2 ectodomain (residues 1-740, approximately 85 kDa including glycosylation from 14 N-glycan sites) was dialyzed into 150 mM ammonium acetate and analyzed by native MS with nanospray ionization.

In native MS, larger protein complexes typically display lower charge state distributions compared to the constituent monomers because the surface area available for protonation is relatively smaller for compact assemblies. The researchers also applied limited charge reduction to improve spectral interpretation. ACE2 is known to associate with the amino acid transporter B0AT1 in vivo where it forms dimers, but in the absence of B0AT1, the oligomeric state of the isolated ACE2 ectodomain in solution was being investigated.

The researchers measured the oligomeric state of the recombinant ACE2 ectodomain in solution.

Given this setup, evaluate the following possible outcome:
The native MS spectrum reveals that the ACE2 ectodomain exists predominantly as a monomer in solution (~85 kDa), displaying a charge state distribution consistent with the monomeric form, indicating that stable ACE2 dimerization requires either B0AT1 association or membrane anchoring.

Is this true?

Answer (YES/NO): YES